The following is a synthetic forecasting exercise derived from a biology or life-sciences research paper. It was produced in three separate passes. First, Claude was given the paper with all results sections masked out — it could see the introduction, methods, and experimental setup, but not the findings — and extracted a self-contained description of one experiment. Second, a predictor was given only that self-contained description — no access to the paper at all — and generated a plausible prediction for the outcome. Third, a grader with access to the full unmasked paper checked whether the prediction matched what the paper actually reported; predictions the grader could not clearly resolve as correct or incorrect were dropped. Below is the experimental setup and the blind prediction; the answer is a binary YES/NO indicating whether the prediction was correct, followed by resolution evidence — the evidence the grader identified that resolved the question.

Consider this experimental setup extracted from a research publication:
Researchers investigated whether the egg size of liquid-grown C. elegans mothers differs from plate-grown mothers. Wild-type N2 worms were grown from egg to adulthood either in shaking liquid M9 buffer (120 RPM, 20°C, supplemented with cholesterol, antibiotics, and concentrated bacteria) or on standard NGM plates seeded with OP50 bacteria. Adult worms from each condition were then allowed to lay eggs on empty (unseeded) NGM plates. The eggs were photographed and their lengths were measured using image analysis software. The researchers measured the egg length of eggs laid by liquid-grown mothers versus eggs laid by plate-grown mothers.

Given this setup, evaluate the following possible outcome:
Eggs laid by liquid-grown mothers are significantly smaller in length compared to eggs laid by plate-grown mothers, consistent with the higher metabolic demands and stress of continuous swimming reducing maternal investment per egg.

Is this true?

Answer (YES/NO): NO